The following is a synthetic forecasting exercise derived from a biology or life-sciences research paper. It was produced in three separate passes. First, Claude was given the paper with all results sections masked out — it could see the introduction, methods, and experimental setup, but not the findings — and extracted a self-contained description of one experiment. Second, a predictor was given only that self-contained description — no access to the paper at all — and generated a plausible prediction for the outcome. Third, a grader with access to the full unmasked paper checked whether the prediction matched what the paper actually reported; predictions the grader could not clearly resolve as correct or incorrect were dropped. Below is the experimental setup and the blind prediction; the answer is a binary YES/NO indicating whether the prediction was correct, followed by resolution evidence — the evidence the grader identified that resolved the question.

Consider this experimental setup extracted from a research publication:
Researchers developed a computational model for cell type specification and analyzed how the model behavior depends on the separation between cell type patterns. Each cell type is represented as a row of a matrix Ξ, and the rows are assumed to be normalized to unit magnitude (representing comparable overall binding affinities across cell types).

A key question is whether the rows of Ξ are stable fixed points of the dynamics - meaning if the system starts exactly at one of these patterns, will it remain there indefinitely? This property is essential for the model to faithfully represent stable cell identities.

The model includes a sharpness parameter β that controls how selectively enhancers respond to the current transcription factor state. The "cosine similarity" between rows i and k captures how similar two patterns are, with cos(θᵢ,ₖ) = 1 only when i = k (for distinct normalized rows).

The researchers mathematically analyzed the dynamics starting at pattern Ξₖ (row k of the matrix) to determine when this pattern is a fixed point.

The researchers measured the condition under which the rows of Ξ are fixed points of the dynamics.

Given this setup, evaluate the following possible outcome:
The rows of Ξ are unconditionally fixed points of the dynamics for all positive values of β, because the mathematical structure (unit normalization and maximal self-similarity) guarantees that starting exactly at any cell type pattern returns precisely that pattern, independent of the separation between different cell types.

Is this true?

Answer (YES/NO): NO